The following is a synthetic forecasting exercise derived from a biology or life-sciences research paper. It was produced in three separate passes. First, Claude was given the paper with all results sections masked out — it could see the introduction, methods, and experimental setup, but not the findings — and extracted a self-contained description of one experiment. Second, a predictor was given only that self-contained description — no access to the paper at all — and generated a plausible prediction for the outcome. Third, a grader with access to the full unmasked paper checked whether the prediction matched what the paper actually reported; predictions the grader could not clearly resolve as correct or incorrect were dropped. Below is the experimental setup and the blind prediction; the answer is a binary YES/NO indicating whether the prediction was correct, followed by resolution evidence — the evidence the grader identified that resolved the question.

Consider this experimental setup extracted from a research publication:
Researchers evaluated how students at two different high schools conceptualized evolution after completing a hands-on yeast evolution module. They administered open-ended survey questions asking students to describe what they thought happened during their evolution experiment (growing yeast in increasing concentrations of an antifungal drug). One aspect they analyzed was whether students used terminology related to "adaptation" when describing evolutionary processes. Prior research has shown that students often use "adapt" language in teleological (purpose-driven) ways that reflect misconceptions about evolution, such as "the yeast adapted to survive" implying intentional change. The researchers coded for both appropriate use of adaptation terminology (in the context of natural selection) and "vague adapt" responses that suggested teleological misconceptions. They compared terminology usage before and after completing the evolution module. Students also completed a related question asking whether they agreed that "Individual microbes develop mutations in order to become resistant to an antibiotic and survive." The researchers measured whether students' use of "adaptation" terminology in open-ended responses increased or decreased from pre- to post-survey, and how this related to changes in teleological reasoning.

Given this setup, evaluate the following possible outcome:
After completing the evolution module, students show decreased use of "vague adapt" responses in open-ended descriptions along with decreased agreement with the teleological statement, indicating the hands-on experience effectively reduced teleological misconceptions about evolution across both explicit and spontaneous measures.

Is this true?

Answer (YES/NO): YES